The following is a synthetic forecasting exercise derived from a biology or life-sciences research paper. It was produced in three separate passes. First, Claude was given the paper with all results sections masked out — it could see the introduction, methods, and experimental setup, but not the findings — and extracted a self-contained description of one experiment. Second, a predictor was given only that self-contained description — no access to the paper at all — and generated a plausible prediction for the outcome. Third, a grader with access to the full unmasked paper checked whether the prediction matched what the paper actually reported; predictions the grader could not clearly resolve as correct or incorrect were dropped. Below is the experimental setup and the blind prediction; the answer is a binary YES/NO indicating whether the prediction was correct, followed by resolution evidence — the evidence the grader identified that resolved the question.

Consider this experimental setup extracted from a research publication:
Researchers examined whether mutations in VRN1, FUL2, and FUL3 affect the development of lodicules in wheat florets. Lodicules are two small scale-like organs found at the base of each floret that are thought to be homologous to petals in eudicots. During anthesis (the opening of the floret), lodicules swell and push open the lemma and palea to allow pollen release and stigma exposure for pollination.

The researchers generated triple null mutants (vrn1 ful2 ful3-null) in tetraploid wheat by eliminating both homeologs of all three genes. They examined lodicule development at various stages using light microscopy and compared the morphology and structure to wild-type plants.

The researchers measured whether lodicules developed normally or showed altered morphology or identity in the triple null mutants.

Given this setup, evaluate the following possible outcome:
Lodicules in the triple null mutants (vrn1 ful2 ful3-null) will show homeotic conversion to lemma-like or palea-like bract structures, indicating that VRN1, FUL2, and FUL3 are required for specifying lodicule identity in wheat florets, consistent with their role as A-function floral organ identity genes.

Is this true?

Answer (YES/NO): NO